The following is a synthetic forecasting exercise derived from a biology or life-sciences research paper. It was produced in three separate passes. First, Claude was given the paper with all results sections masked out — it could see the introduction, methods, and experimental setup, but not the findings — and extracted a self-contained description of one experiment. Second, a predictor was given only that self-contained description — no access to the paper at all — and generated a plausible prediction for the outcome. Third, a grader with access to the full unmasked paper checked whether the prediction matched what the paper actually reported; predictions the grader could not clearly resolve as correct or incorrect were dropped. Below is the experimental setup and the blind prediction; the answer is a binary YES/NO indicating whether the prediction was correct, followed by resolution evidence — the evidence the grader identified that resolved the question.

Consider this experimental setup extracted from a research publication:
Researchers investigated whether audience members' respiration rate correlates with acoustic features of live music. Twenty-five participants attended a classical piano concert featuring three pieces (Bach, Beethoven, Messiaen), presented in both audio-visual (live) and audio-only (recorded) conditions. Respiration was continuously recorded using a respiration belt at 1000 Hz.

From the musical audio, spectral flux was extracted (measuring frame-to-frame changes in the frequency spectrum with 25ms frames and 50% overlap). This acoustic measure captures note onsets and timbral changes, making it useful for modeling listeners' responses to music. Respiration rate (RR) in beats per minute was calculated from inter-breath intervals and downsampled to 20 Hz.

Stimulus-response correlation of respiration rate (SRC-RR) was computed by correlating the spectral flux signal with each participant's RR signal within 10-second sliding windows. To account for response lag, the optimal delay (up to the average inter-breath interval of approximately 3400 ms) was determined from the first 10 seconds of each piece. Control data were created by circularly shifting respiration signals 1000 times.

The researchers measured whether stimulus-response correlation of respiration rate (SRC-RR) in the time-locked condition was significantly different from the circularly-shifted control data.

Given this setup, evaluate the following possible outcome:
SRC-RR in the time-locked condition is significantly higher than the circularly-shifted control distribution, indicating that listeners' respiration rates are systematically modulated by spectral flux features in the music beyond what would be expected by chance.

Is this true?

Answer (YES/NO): NO